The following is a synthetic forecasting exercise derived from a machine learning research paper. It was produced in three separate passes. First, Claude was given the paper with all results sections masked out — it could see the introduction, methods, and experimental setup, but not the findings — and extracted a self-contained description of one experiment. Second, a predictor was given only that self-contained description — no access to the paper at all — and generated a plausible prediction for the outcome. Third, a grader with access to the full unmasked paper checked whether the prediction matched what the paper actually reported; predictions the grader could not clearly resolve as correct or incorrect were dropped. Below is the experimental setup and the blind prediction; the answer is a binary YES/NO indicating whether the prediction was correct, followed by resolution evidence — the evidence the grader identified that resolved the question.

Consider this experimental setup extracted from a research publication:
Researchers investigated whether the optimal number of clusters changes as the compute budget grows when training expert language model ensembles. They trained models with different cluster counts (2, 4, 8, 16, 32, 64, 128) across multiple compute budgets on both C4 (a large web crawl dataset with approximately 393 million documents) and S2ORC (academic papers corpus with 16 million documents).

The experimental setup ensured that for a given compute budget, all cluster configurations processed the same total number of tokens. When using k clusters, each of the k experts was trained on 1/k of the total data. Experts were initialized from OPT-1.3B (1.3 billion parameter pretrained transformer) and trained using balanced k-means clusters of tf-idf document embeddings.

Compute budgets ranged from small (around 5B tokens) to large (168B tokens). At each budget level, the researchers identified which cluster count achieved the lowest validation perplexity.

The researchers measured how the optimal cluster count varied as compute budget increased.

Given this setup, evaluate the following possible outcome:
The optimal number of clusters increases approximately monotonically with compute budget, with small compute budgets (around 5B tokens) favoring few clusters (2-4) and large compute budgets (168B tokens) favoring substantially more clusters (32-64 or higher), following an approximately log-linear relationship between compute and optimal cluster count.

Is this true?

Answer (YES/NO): NO